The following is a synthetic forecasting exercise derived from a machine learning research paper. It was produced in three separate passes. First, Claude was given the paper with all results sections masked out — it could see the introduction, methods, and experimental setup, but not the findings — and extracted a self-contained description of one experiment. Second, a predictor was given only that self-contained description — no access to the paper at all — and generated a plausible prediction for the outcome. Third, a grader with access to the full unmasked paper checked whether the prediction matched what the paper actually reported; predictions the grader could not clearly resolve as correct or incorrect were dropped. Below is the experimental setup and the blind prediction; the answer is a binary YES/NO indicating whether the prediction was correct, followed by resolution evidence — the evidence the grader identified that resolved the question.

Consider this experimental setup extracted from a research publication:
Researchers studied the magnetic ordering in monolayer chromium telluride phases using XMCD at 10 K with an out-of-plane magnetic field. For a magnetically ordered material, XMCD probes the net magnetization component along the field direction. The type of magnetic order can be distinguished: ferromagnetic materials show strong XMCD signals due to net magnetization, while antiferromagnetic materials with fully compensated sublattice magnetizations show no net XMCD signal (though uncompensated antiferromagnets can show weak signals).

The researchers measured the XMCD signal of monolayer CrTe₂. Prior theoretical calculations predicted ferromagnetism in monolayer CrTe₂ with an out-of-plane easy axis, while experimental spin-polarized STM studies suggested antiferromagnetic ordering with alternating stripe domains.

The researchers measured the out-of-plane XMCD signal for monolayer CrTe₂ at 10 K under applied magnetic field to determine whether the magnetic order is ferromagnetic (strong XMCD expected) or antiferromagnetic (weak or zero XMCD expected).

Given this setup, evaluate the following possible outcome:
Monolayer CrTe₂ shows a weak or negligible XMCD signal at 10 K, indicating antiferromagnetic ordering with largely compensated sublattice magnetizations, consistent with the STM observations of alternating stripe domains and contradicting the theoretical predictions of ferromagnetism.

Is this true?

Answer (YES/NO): YES